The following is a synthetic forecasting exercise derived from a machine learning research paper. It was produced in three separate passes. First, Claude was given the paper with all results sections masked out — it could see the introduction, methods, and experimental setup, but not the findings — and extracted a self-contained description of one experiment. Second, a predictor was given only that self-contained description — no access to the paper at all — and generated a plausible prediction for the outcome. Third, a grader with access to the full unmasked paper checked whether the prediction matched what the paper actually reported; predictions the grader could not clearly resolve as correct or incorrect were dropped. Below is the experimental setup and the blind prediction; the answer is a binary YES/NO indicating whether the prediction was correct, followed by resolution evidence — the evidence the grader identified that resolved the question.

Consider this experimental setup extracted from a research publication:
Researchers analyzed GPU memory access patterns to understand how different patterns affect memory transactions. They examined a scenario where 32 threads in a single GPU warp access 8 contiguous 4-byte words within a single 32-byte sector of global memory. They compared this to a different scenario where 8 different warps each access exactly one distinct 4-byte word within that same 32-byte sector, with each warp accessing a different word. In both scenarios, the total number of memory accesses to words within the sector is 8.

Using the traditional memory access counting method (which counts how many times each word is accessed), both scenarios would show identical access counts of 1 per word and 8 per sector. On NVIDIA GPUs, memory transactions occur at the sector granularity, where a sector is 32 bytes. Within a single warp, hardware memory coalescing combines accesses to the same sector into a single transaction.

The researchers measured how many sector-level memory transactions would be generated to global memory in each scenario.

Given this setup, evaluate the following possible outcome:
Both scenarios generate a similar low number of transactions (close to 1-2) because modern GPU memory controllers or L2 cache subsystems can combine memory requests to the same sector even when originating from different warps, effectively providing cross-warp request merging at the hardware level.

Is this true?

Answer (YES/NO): NO